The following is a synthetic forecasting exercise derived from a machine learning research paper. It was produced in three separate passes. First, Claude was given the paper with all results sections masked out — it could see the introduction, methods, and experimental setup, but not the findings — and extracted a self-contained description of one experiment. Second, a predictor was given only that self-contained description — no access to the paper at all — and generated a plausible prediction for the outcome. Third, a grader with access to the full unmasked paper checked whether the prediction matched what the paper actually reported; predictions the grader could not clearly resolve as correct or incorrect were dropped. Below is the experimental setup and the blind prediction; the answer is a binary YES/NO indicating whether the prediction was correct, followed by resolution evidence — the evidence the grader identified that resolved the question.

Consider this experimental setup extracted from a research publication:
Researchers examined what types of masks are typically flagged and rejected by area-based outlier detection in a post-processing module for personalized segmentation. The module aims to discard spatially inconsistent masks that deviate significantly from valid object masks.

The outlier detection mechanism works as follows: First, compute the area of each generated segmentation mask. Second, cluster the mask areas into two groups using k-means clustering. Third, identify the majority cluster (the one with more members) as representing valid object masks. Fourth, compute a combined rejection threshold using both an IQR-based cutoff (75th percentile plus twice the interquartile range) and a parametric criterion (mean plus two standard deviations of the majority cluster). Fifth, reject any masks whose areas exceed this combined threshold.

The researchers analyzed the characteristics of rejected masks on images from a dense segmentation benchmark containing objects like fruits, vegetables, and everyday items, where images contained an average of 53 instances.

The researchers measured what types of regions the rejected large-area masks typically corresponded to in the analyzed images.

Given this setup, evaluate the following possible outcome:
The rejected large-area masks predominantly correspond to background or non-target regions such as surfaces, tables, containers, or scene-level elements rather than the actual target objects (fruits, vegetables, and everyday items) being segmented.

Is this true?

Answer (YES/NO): YES